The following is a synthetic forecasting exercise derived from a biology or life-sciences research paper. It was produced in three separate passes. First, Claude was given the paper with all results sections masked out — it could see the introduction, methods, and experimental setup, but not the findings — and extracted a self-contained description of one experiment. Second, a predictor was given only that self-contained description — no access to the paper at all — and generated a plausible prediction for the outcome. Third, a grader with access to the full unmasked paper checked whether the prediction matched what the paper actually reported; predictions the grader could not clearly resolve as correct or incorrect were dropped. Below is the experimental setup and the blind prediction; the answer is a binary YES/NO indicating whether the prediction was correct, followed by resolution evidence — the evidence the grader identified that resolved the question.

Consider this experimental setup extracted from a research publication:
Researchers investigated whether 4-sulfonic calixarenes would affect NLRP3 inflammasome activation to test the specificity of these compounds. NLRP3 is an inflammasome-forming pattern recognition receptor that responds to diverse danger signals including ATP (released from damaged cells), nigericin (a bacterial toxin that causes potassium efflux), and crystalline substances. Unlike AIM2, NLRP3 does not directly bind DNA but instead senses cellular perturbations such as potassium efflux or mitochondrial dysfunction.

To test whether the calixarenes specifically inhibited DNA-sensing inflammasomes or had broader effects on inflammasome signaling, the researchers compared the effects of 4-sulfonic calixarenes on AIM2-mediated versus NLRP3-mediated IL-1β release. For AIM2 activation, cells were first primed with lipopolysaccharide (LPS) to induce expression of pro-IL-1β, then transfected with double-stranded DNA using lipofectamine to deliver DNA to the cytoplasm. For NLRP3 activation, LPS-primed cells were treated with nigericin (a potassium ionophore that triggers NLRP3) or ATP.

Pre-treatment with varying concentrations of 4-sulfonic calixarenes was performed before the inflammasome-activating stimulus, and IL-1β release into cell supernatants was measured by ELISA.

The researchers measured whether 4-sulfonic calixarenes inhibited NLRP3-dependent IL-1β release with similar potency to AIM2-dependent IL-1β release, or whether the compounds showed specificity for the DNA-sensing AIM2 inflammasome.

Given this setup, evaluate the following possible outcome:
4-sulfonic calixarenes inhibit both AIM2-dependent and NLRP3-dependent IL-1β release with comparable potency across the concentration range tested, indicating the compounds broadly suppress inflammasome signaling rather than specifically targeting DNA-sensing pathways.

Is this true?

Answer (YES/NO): NO